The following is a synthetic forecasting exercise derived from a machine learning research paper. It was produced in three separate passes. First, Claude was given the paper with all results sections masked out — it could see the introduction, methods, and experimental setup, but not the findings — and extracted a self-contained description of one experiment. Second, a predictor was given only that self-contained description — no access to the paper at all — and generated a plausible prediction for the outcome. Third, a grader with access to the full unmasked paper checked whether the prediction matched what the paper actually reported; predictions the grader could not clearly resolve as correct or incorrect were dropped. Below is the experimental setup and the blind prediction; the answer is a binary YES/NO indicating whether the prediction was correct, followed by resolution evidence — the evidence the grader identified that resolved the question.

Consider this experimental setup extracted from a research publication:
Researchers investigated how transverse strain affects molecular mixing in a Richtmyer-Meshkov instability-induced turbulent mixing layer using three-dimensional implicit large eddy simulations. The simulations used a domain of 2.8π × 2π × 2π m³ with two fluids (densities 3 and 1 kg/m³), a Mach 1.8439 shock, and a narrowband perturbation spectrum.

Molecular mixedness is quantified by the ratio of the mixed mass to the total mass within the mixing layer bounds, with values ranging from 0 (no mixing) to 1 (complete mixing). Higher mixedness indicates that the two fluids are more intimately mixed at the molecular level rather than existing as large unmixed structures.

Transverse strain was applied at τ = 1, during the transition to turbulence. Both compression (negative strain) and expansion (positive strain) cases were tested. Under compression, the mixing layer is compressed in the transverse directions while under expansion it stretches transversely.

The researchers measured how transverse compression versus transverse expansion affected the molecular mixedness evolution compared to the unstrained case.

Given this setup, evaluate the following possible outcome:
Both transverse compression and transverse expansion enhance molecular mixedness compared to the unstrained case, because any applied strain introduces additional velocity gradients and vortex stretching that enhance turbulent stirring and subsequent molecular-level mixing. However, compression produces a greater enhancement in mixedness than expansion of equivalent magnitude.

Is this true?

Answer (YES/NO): NO